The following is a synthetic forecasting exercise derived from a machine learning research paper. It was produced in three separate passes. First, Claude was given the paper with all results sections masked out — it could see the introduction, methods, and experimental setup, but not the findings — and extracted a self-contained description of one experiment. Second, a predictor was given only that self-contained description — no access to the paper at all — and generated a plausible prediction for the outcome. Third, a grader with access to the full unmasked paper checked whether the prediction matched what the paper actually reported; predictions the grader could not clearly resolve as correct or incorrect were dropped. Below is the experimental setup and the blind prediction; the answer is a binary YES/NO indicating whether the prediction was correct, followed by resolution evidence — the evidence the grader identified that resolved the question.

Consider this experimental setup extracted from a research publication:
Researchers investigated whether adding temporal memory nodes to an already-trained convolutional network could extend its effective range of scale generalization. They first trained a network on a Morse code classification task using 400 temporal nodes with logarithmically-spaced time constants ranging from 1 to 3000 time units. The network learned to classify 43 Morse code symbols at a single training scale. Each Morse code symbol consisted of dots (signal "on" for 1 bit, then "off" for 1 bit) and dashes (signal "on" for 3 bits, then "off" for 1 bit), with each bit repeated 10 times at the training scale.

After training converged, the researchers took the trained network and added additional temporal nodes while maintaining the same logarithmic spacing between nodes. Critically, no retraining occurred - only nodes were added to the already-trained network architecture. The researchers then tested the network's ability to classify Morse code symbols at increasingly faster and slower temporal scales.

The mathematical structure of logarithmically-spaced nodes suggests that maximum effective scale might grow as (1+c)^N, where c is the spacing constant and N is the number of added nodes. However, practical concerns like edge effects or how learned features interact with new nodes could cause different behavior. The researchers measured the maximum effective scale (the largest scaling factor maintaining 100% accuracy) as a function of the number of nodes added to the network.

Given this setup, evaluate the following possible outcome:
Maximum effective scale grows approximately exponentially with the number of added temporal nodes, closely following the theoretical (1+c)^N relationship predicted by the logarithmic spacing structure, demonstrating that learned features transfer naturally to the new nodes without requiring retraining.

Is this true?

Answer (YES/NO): YES